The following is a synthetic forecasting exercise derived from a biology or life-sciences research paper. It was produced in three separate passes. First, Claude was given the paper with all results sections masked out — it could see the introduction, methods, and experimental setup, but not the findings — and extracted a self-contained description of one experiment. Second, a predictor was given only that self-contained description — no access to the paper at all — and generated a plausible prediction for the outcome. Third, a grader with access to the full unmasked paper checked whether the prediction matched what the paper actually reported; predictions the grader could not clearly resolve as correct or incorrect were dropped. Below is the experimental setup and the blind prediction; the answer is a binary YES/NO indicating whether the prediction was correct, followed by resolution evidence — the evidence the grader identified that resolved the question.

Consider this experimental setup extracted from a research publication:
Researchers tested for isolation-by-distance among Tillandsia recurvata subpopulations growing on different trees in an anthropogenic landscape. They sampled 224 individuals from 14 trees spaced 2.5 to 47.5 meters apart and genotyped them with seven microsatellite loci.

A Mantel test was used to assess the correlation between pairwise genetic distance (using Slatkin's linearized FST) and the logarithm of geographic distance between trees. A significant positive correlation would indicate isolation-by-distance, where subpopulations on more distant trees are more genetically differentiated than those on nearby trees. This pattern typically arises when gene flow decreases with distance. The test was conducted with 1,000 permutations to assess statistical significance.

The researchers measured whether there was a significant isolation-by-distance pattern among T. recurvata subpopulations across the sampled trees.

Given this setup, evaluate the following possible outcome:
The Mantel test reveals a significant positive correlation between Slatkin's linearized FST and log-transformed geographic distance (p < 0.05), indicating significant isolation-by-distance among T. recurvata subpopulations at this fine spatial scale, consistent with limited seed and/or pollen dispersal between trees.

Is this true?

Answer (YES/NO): NO